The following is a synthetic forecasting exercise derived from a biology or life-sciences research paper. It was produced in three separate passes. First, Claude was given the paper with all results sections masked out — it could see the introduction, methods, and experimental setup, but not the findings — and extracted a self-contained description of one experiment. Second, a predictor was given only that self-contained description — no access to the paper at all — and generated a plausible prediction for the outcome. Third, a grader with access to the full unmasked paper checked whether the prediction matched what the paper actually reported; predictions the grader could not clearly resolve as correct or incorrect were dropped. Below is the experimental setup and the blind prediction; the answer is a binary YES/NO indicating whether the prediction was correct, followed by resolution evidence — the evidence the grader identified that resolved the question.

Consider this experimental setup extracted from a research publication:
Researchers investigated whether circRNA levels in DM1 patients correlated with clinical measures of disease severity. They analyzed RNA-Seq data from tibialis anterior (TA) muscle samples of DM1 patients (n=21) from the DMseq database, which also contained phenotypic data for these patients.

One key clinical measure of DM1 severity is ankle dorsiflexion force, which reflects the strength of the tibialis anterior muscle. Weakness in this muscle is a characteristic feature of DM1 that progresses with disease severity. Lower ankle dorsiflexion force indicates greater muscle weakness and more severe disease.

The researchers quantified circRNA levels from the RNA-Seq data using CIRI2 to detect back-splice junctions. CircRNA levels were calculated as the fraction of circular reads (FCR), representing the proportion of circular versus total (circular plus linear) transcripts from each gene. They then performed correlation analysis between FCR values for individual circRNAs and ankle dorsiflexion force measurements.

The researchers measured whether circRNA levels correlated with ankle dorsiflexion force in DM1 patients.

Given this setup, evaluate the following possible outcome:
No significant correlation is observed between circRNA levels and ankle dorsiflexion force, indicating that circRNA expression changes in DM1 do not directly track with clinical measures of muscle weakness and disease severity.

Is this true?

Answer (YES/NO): NO